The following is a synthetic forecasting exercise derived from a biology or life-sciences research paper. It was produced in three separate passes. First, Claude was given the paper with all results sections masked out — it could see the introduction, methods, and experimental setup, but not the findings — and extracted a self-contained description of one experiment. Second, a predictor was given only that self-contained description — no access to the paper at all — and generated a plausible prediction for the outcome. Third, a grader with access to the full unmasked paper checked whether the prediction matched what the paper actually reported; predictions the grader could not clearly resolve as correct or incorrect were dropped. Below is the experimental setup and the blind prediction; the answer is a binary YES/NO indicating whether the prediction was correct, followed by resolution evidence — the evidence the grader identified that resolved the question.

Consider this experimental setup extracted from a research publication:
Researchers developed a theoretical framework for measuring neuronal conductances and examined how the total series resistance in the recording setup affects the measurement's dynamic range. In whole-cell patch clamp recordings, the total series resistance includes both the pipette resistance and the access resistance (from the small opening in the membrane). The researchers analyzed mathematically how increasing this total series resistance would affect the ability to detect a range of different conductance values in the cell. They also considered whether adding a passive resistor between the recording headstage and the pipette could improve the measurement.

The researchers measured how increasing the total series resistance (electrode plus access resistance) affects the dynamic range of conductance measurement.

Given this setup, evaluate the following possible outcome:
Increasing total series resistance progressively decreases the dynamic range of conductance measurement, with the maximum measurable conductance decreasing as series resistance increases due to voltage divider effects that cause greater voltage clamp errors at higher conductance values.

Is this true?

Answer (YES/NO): NO